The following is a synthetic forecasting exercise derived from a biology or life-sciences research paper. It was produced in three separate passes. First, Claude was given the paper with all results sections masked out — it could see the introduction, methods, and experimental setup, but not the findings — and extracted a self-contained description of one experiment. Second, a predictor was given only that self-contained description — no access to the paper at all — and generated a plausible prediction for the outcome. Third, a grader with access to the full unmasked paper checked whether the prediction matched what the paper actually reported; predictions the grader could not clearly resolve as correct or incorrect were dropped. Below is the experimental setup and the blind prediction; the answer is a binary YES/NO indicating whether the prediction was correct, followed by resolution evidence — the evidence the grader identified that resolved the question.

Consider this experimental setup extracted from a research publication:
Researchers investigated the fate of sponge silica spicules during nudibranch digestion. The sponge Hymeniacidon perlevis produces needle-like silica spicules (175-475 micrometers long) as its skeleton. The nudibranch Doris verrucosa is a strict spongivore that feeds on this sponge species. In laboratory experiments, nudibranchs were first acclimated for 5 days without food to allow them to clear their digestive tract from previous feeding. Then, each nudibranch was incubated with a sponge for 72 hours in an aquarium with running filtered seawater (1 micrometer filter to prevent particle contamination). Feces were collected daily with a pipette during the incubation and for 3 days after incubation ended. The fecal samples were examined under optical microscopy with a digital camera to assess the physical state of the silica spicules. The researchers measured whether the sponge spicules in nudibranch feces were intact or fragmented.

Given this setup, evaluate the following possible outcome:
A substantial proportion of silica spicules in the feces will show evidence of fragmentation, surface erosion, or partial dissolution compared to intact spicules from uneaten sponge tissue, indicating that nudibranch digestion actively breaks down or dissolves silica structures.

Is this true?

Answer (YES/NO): NO